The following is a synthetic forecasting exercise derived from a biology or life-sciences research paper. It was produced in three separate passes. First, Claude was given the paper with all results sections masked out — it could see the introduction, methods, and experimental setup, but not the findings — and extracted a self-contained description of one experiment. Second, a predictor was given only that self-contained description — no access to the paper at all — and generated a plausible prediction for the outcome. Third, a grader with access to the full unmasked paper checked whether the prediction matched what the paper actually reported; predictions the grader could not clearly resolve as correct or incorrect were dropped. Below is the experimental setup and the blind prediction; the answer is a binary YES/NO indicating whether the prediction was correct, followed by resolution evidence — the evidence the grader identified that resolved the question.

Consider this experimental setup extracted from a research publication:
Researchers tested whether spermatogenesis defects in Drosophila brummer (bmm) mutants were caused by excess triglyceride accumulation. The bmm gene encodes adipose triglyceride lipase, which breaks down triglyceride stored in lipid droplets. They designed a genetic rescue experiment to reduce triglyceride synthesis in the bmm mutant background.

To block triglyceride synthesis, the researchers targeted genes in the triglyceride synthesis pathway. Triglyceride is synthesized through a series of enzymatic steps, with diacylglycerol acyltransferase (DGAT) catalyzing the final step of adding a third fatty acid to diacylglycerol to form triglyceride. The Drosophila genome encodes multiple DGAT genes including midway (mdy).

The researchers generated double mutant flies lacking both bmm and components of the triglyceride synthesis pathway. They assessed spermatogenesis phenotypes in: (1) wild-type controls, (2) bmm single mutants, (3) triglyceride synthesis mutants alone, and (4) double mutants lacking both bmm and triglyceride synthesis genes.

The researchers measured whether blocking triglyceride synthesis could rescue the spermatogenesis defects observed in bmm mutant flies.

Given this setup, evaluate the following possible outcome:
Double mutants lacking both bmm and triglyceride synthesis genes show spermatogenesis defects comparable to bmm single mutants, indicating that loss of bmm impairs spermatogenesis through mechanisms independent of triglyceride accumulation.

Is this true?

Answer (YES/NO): NO